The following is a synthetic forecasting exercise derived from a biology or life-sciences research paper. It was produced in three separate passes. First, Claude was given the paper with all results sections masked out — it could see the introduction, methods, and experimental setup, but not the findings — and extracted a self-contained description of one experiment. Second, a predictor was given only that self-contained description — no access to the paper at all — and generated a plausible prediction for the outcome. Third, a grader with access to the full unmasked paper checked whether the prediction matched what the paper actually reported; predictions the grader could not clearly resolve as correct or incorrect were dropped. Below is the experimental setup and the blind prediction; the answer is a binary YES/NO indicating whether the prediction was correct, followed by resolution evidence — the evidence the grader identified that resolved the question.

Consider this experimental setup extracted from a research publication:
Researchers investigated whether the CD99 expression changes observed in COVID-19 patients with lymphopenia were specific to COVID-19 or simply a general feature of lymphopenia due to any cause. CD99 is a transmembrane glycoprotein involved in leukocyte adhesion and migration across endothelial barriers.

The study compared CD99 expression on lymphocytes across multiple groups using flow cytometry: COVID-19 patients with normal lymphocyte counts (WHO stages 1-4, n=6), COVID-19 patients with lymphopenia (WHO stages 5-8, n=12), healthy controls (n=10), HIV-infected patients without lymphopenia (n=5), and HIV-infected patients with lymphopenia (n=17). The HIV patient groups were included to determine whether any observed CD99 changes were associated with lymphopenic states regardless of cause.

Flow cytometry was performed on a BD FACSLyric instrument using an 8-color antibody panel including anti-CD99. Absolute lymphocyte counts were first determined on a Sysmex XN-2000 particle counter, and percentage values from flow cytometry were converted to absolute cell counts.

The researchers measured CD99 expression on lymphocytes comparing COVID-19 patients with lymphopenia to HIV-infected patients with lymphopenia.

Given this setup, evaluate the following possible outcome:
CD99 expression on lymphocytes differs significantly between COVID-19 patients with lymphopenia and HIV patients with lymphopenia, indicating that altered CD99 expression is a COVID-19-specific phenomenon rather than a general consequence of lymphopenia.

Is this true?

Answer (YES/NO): YES